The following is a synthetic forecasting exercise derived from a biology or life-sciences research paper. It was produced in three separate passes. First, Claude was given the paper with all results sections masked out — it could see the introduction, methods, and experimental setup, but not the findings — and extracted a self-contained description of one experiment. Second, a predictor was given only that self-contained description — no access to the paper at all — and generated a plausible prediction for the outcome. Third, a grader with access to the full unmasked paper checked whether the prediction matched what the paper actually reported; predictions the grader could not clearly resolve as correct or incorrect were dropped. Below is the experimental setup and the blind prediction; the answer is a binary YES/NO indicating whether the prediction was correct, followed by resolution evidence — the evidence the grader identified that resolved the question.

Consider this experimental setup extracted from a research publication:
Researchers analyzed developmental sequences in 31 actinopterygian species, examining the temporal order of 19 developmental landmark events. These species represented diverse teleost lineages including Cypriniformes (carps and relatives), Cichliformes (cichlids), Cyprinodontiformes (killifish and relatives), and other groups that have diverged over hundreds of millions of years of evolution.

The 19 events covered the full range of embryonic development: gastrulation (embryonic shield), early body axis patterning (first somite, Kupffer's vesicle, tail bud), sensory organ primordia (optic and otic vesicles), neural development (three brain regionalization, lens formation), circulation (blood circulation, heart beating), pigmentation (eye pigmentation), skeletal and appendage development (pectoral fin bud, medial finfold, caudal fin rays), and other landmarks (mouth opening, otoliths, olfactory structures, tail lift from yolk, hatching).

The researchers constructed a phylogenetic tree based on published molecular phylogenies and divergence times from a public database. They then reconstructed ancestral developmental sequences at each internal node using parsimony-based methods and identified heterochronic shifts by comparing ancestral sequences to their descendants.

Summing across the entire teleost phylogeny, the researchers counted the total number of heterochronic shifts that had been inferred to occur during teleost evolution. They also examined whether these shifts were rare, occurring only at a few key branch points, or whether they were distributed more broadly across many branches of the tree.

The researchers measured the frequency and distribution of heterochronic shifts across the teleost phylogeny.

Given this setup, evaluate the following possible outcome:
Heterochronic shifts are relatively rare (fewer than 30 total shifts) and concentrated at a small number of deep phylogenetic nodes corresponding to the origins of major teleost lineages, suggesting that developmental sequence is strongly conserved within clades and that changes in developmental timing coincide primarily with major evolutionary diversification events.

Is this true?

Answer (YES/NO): NO